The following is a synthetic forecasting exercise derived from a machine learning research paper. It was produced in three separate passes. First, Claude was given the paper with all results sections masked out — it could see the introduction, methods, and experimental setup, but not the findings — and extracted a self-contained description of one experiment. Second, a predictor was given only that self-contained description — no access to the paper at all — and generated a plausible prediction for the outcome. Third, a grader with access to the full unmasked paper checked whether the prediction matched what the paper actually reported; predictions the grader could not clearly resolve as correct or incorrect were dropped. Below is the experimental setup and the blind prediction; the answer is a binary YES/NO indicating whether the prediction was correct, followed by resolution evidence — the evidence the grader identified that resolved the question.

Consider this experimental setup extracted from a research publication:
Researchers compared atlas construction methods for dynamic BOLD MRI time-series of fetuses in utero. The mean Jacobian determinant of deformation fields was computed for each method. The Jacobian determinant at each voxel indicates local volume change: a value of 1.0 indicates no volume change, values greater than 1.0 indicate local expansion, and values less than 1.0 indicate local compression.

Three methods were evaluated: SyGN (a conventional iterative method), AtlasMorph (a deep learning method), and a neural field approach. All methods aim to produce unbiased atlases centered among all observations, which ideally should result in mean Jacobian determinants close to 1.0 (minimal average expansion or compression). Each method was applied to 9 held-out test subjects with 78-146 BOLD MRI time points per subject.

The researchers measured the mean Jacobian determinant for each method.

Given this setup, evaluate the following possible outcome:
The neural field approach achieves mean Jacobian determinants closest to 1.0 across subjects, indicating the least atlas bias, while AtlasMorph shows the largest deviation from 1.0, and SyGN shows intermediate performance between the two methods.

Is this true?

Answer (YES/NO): NO